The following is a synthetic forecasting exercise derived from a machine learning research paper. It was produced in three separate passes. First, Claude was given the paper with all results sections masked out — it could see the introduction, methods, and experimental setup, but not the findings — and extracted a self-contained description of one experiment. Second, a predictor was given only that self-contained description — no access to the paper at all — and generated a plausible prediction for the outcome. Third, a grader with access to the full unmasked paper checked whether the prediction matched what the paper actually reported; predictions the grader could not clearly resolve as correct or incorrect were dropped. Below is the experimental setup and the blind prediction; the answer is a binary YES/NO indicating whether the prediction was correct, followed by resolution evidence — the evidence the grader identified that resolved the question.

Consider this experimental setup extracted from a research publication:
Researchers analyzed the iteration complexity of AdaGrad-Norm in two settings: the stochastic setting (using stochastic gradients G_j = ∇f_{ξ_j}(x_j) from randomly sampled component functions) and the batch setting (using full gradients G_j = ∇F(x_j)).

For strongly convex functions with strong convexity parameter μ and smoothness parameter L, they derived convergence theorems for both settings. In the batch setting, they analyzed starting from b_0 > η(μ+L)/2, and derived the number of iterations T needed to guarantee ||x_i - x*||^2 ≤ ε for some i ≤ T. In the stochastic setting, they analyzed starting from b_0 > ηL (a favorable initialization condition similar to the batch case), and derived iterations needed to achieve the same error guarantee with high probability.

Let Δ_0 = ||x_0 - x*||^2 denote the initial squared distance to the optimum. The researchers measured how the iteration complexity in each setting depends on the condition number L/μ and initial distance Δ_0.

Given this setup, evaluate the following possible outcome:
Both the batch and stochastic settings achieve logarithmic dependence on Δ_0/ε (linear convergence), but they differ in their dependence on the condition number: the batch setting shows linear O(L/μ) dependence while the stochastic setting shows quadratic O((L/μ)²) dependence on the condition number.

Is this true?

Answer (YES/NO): NO